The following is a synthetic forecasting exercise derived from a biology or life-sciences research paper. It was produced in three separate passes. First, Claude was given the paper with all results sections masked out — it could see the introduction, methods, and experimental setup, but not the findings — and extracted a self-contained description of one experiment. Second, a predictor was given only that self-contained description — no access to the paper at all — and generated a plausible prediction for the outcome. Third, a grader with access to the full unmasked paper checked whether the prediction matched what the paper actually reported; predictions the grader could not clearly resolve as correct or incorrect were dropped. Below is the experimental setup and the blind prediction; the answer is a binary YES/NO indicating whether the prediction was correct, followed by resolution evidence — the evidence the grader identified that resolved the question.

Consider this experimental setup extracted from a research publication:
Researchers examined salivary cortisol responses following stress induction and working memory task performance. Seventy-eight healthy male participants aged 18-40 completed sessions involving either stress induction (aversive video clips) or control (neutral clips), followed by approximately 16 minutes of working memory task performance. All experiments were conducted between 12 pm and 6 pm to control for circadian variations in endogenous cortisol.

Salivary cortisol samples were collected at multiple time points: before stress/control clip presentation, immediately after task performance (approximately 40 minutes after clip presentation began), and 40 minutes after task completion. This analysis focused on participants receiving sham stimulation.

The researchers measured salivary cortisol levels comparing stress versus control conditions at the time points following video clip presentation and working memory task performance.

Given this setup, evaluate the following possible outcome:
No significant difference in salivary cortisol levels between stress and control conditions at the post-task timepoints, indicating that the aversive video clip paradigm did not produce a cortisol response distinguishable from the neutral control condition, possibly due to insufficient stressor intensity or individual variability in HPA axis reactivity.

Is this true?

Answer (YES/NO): NO